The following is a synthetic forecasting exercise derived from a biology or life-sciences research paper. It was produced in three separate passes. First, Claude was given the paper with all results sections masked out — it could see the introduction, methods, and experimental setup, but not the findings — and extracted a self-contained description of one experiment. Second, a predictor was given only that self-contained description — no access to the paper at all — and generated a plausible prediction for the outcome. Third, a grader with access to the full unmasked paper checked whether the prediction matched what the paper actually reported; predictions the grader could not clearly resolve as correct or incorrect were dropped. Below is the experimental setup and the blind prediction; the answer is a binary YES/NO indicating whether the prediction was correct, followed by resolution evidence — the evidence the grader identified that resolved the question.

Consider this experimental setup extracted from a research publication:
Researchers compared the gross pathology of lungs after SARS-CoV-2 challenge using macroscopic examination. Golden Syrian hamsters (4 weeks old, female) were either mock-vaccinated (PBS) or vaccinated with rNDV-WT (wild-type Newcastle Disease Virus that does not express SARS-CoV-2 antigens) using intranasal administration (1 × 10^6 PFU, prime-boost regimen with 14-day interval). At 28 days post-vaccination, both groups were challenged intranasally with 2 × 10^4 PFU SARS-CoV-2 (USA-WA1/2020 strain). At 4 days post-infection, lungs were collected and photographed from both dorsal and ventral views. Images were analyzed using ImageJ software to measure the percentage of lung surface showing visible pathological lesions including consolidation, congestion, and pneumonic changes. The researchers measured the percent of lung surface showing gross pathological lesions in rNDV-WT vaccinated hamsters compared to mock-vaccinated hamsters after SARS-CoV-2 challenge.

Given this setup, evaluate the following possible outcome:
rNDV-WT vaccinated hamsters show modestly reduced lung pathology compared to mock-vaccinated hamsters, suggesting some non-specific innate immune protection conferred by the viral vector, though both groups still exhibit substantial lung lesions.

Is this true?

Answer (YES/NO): NO